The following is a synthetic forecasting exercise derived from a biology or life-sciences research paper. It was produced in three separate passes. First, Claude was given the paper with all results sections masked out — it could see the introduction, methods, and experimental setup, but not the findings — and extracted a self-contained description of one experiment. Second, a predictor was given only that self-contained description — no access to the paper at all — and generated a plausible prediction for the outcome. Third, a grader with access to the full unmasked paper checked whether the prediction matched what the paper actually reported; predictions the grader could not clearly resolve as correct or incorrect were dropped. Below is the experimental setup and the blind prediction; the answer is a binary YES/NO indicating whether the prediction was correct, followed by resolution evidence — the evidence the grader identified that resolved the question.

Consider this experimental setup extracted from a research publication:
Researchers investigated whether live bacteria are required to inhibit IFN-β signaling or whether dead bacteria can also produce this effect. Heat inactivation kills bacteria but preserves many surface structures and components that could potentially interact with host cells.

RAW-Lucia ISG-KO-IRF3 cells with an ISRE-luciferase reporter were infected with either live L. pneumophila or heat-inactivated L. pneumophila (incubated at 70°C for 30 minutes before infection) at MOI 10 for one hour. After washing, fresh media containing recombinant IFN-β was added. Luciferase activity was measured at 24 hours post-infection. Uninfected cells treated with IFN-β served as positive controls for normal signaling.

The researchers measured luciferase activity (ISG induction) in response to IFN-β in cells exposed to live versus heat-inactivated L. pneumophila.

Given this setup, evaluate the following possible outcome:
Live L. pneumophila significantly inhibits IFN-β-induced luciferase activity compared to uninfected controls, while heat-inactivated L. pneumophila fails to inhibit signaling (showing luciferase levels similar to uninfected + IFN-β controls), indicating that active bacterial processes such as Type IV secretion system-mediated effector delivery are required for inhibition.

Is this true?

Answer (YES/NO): YES